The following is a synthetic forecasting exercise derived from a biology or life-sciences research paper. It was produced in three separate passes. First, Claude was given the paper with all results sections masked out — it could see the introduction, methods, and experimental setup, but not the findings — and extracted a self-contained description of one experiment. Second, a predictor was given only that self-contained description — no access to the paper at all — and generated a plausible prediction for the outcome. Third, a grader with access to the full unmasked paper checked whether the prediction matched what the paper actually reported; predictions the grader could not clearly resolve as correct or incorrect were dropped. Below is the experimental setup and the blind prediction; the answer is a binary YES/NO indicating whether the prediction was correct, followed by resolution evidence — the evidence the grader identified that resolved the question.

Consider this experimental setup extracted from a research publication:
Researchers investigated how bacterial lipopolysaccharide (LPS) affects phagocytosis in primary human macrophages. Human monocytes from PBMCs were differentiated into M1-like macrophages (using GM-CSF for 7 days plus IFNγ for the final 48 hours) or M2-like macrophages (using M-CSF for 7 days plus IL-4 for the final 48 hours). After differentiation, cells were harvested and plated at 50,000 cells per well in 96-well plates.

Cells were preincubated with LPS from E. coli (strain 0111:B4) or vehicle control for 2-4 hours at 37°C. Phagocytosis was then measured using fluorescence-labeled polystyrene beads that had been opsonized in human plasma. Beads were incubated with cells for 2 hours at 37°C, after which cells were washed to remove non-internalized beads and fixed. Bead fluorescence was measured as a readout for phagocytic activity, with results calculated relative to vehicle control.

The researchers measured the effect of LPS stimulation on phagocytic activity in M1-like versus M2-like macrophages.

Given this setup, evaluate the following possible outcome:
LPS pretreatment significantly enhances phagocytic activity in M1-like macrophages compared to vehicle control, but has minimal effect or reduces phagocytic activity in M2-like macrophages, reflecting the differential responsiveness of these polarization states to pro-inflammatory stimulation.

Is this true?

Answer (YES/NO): NO